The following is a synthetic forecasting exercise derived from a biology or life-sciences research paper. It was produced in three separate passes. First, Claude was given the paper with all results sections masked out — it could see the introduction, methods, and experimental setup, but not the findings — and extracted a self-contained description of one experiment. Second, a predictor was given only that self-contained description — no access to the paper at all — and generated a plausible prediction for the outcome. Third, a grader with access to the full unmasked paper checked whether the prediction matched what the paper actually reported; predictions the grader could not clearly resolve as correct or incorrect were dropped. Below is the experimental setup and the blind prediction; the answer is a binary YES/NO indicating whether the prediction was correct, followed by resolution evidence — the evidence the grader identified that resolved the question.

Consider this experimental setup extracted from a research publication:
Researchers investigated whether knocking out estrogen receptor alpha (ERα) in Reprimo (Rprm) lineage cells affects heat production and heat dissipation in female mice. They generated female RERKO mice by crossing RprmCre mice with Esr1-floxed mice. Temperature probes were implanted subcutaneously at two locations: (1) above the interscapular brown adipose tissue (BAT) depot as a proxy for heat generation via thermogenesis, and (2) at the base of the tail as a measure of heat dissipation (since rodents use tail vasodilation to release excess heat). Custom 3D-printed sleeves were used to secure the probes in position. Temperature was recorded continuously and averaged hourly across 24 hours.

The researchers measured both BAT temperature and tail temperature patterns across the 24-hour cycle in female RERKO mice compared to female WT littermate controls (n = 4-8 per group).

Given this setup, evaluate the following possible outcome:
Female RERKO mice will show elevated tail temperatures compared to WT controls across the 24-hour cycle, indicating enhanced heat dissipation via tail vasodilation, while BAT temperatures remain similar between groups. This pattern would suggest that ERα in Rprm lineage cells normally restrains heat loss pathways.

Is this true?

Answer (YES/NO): NO